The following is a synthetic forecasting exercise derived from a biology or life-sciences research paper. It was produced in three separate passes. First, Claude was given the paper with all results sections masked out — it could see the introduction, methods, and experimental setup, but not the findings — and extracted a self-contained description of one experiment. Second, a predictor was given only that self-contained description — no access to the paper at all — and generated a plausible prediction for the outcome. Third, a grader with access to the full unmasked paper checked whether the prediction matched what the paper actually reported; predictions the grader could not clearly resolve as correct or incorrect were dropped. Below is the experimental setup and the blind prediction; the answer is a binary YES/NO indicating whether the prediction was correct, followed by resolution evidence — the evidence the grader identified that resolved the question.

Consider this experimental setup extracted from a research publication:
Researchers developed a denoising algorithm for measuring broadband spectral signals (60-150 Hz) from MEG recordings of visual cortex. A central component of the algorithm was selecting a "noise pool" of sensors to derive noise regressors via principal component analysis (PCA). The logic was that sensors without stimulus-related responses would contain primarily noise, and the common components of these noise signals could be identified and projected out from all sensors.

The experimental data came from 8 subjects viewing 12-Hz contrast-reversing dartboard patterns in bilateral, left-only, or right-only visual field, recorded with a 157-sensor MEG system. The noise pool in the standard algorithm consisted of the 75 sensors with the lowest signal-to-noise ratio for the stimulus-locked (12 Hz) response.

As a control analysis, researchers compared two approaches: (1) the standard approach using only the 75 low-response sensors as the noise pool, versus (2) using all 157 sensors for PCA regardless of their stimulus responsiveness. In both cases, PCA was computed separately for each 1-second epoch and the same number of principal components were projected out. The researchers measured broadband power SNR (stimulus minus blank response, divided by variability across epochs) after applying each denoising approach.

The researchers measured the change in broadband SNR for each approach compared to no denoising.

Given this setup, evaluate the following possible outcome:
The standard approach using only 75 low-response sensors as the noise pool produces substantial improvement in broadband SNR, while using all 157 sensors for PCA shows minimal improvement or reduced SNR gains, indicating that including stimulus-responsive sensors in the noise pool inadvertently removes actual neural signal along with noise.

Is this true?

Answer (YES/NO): YES